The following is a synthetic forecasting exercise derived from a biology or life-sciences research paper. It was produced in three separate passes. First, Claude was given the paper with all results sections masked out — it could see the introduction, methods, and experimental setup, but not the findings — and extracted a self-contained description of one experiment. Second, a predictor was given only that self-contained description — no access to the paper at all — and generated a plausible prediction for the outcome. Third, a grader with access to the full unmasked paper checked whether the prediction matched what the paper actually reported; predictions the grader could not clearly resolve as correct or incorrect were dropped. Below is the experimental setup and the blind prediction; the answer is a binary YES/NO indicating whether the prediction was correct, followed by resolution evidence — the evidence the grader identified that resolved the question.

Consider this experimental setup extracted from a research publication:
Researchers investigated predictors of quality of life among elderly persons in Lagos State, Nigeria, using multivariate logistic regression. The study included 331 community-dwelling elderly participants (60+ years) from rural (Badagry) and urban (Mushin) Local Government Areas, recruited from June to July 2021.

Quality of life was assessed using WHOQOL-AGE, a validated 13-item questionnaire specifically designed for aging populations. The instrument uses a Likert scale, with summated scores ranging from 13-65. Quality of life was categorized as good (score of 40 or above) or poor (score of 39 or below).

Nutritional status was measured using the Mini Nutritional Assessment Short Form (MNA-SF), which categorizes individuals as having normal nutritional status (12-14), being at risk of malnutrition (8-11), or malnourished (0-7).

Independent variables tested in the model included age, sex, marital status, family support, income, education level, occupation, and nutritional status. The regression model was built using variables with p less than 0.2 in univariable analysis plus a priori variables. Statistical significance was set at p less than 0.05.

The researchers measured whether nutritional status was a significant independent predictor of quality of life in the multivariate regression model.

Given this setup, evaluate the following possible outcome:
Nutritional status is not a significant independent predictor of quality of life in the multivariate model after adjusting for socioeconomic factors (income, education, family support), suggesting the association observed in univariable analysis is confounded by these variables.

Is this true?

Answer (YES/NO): NO